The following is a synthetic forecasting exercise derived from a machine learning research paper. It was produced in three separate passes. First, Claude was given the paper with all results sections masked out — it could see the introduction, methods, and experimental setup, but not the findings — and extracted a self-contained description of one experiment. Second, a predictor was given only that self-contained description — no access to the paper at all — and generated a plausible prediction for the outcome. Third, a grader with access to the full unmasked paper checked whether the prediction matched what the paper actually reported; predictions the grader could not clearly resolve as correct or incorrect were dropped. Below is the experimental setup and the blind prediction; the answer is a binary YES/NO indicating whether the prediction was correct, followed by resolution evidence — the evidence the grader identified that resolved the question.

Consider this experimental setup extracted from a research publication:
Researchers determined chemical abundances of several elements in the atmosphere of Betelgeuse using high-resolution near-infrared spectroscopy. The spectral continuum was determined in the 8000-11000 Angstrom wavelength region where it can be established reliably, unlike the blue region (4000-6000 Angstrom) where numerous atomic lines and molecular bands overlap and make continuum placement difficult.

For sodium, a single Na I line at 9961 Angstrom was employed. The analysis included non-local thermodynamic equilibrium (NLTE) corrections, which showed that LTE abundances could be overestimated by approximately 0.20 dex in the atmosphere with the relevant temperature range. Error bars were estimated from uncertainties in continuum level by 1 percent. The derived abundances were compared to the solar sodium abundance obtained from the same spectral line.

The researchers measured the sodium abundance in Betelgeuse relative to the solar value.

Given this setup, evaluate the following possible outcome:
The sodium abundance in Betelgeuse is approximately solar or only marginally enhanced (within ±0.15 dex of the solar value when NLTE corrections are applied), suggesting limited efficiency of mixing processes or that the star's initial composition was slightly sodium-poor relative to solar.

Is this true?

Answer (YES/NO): NO